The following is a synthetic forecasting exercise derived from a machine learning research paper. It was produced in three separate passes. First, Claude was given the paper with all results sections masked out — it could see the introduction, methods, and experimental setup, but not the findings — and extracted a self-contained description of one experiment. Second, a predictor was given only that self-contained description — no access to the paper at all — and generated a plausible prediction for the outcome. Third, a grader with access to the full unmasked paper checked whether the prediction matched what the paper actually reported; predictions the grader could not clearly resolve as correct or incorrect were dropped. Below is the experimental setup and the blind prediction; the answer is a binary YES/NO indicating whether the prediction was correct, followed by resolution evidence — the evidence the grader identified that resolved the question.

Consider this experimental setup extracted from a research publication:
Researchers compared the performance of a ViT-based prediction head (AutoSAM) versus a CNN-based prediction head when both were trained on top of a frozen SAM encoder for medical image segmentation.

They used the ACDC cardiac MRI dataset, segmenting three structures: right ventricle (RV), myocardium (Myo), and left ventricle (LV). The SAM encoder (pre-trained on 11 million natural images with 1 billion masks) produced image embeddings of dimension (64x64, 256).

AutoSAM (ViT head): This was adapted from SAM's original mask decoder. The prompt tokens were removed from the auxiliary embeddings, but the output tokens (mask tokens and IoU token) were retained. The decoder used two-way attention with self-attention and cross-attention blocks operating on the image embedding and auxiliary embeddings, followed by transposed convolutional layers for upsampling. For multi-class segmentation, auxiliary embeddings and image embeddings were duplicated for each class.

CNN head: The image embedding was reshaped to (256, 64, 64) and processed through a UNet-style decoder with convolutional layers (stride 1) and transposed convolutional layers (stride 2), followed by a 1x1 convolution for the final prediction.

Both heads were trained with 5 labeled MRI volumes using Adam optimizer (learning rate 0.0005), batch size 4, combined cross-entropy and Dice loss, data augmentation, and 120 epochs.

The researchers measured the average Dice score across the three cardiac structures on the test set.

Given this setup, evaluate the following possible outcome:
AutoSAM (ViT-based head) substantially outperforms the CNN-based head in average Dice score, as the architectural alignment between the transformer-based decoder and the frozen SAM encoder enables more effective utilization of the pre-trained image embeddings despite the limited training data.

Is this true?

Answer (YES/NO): NO